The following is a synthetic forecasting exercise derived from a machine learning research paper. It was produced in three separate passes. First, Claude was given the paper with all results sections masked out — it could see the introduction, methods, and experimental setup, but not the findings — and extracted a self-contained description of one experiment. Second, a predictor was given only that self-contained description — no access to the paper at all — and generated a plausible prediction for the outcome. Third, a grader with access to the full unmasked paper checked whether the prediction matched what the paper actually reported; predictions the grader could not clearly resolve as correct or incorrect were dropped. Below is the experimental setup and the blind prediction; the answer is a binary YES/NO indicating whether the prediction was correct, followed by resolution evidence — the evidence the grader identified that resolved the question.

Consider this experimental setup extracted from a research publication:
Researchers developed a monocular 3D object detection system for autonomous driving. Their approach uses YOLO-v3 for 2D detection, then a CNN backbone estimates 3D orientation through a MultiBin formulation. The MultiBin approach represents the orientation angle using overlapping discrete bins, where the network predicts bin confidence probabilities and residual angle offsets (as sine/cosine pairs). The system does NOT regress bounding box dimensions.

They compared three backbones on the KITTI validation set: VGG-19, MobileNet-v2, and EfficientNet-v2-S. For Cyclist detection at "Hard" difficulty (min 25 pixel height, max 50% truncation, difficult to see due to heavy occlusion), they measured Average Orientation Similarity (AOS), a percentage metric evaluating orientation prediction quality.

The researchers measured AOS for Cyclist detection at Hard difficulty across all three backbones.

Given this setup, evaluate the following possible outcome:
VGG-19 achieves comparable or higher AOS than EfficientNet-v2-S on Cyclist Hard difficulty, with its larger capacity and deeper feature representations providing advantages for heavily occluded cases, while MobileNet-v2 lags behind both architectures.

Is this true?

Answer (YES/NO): NO